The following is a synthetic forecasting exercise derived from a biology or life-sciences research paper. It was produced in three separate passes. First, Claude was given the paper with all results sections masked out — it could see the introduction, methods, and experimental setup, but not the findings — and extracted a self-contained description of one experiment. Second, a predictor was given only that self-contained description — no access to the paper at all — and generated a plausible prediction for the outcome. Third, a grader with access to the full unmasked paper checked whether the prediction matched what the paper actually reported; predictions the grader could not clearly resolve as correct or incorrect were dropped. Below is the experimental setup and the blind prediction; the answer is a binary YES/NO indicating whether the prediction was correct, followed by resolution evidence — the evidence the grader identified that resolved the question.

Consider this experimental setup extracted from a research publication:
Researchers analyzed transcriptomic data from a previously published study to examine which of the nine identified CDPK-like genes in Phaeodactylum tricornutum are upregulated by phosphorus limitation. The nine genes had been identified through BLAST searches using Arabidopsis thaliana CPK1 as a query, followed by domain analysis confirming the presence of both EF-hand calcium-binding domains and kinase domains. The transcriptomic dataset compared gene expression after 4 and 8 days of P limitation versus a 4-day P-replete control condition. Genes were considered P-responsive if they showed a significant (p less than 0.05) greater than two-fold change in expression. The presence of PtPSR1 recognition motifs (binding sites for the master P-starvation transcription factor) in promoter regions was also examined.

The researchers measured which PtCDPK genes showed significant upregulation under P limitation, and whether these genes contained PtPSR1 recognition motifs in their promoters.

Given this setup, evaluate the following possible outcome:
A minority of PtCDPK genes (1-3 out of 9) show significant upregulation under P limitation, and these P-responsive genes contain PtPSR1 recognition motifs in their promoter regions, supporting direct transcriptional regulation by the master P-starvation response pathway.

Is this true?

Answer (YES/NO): YES